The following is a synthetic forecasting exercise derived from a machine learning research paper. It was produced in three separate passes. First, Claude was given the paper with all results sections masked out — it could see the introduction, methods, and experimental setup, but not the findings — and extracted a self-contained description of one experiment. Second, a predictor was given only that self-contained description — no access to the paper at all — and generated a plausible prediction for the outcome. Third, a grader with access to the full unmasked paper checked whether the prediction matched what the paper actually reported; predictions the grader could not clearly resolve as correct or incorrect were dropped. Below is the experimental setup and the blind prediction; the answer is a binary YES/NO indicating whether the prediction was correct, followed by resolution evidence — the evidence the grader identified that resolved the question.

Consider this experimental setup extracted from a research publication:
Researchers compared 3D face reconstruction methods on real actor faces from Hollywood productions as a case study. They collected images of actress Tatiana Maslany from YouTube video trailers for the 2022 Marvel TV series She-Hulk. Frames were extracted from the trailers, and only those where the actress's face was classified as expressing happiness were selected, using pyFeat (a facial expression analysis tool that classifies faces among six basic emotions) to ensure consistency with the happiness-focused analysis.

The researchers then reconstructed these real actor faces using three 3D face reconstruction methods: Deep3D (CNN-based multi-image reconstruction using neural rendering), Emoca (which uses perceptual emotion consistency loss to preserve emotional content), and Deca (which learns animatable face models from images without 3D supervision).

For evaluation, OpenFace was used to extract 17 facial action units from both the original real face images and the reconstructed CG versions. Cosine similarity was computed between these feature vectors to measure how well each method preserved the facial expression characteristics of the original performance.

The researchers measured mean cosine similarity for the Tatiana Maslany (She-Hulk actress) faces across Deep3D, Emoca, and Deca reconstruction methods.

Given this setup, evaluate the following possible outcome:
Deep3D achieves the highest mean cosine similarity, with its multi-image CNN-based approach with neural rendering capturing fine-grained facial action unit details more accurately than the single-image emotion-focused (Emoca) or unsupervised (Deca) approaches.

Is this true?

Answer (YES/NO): NO